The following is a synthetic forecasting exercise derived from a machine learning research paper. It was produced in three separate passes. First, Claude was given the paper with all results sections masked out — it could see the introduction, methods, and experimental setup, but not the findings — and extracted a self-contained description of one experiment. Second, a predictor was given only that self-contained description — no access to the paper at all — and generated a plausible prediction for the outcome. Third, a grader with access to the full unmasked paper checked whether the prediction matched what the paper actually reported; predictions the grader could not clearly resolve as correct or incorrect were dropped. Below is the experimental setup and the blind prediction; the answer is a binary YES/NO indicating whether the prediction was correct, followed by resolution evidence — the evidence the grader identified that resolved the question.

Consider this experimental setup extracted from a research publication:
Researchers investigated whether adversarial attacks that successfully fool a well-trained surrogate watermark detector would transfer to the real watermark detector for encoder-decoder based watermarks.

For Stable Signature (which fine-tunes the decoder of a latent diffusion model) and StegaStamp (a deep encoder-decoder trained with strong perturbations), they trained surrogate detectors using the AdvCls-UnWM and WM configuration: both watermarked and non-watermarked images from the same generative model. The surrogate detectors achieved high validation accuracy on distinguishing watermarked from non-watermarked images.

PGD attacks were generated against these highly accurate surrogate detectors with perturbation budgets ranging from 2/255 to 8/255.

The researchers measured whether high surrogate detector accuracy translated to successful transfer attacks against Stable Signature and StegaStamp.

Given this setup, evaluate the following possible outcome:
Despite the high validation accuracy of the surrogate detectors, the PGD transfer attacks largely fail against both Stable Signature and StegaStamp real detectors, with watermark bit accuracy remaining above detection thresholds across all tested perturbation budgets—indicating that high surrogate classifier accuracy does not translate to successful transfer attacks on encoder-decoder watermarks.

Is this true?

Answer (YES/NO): YES